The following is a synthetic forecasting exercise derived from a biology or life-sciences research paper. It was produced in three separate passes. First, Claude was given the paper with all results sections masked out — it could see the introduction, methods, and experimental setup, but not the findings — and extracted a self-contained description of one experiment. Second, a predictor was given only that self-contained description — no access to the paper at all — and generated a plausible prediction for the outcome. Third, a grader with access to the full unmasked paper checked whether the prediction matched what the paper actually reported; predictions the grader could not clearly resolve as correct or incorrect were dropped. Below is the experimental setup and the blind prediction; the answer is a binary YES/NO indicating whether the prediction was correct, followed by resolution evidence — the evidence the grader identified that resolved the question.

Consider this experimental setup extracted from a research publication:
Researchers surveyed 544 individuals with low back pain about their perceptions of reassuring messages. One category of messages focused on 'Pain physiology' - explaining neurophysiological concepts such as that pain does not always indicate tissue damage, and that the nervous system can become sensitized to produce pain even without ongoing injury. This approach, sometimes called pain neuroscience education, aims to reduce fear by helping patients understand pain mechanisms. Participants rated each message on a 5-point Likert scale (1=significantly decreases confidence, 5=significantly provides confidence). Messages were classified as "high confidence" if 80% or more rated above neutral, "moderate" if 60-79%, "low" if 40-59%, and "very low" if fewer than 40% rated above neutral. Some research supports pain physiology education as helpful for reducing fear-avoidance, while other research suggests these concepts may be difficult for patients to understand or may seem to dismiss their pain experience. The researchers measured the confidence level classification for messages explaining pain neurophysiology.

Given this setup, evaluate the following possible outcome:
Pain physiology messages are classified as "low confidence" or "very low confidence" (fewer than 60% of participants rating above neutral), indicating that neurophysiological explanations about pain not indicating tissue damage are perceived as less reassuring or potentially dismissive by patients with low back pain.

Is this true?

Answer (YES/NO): YES